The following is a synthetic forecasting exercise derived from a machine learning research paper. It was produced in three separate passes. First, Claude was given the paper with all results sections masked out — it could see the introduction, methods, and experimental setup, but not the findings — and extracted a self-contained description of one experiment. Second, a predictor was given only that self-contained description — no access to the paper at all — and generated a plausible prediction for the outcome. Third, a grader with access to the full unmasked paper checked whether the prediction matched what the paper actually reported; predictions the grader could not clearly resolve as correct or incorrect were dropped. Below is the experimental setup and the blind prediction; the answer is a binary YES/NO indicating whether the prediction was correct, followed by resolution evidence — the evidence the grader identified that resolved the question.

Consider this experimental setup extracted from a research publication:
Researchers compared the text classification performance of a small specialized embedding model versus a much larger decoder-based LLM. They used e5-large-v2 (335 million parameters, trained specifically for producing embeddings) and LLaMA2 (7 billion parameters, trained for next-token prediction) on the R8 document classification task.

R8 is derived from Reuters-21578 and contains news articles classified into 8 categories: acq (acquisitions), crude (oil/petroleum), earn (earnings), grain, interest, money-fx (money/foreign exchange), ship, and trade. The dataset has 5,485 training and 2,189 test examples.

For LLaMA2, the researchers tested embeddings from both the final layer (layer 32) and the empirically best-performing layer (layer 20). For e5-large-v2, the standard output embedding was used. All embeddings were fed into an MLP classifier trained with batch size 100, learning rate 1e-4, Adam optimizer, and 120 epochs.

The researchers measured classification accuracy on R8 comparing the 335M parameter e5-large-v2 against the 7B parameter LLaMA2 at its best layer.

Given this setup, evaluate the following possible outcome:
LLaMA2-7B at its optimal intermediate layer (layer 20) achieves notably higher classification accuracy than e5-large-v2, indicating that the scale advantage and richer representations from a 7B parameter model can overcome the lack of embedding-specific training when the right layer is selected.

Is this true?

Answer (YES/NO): NO